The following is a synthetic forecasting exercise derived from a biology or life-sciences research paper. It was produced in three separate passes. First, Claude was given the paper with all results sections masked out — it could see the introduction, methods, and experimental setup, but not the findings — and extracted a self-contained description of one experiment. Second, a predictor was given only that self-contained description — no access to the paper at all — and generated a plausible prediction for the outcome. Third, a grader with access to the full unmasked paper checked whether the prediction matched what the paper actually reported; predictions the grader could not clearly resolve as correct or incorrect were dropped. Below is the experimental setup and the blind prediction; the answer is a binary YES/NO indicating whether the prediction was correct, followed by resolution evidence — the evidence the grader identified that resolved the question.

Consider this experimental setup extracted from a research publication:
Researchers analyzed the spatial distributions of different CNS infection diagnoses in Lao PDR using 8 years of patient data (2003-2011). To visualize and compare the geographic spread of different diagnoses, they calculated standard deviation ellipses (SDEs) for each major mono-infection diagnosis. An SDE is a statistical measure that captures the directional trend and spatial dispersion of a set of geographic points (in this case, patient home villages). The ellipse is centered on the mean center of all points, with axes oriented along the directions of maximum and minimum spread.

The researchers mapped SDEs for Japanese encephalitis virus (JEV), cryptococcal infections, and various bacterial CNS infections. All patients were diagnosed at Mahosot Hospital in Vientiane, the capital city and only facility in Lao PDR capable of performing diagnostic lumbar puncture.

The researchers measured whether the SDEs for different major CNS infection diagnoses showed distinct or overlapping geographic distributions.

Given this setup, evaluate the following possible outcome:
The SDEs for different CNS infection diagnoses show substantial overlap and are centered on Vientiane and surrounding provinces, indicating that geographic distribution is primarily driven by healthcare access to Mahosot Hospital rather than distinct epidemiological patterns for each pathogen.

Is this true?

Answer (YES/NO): NO